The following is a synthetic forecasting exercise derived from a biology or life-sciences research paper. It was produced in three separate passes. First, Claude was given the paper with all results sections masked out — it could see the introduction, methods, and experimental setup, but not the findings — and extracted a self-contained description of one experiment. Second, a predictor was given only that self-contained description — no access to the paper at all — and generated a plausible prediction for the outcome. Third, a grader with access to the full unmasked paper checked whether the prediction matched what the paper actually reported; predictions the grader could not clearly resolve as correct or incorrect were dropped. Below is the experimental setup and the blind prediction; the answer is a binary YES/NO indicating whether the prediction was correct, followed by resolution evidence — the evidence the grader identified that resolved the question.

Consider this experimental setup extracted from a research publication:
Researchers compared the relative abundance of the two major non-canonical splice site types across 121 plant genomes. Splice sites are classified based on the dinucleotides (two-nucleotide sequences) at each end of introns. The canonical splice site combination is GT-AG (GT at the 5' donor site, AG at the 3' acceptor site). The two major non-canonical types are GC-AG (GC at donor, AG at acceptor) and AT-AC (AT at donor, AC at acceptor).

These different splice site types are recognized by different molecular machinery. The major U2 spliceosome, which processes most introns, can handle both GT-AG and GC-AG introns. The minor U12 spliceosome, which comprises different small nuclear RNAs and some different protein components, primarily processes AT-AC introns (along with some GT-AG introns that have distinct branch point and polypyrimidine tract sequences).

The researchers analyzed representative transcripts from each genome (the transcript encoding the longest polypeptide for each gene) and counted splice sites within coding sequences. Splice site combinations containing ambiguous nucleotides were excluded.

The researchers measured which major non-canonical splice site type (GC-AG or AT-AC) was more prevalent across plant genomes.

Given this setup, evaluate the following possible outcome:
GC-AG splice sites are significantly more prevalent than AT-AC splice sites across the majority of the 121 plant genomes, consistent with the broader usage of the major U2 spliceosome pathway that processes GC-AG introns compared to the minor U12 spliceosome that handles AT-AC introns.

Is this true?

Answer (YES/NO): YES